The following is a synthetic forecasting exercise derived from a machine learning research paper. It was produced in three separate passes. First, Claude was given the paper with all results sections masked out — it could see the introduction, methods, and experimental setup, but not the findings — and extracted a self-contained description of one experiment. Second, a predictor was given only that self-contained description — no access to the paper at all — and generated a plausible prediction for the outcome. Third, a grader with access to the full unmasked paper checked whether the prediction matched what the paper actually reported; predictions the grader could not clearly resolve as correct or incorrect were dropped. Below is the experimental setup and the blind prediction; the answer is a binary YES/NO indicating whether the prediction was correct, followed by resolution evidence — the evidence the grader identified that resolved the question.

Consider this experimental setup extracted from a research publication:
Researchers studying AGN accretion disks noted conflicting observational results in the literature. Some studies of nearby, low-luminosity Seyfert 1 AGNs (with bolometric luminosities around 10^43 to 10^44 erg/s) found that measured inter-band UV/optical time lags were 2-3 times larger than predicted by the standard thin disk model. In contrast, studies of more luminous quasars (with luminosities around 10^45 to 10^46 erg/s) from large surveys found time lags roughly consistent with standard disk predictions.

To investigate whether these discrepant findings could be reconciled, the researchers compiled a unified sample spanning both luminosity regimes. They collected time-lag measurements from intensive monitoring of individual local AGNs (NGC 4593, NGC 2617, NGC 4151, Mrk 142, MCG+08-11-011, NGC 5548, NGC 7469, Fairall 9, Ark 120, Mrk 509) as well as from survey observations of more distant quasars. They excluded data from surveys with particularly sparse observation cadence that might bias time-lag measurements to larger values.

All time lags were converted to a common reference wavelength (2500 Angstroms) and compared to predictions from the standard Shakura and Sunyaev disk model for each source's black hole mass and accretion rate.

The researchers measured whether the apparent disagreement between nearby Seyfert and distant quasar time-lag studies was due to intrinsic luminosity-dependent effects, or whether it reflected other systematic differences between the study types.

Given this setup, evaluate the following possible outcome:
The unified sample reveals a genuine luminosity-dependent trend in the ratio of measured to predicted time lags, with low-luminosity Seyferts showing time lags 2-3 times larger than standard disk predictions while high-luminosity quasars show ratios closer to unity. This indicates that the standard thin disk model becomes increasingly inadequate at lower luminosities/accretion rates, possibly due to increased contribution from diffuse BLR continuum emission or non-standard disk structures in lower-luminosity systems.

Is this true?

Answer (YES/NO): YES